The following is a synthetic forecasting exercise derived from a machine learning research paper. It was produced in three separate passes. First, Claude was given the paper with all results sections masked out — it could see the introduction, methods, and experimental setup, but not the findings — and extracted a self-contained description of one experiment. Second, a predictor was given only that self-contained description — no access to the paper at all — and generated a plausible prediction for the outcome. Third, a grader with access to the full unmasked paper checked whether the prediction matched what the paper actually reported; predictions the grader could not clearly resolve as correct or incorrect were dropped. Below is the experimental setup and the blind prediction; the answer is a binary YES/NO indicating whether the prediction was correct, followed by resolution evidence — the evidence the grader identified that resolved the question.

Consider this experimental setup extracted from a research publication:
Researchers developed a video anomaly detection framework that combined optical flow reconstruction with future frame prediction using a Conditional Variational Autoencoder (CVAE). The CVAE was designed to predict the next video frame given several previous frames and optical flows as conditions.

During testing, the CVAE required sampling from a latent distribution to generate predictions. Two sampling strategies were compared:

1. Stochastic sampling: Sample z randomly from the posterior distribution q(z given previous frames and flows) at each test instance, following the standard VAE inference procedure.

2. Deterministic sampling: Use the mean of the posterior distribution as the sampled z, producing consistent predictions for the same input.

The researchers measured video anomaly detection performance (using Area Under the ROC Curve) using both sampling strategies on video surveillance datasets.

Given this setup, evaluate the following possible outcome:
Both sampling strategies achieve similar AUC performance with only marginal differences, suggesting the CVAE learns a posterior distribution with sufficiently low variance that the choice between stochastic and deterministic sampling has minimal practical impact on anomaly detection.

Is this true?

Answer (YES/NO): YES